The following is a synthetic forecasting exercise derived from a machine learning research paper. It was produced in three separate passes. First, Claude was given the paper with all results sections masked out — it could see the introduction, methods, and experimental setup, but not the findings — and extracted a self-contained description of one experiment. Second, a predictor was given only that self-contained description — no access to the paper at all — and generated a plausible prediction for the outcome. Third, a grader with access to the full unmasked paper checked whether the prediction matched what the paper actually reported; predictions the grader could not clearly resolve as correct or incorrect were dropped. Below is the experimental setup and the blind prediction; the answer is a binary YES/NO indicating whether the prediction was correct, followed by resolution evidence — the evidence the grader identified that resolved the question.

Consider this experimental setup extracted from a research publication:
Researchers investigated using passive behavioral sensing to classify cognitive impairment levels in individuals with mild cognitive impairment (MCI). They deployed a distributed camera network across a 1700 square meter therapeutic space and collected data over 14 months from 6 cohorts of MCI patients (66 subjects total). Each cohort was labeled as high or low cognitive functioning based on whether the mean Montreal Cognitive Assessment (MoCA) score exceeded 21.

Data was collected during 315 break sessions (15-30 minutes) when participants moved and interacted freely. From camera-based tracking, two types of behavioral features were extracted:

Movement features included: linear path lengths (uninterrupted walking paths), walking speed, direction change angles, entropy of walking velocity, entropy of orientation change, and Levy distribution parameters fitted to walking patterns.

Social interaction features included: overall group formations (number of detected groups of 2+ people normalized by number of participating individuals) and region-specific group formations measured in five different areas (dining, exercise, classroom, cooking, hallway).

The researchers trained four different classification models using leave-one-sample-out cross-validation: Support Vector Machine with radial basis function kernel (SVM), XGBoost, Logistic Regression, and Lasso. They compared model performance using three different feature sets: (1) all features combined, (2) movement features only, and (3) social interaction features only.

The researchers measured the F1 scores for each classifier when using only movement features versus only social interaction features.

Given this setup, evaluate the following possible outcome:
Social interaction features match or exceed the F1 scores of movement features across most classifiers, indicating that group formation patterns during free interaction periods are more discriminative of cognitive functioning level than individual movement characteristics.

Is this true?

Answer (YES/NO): YES